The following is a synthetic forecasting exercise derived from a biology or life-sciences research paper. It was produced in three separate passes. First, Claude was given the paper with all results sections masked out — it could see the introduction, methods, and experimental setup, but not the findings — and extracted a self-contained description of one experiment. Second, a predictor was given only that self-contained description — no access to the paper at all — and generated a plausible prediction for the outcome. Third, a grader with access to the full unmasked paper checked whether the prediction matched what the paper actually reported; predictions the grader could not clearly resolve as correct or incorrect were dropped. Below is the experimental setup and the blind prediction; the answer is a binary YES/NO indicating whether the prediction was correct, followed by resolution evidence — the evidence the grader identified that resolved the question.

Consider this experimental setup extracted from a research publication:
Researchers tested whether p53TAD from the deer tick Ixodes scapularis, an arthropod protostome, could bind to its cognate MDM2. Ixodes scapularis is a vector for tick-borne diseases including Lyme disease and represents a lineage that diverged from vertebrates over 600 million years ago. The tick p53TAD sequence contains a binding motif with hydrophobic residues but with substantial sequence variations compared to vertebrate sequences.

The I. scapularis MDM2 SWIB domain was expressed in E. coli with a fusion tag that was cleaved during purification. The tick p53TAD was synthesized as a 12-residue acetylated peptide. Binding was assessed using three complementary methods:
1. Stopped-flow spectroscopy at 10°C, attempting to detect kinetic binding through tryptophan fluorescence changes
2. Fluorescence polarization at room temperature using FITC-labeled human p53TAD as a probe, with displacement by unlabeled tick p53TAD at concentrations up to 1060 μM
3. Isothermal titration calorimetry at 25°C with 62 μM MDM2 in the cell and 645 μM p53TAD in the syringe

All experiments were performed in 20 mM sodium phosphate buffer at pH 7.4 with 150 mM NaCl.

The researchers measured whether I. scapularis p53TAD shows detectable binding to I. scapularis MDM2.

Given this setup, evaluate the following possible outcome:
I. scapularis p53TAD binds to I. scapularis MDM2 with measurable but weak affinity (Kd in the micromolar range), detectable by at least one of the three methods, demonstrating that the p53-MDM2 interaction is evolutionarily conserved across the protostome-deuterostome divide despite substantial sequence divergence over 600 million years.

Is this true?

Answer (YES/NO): NO